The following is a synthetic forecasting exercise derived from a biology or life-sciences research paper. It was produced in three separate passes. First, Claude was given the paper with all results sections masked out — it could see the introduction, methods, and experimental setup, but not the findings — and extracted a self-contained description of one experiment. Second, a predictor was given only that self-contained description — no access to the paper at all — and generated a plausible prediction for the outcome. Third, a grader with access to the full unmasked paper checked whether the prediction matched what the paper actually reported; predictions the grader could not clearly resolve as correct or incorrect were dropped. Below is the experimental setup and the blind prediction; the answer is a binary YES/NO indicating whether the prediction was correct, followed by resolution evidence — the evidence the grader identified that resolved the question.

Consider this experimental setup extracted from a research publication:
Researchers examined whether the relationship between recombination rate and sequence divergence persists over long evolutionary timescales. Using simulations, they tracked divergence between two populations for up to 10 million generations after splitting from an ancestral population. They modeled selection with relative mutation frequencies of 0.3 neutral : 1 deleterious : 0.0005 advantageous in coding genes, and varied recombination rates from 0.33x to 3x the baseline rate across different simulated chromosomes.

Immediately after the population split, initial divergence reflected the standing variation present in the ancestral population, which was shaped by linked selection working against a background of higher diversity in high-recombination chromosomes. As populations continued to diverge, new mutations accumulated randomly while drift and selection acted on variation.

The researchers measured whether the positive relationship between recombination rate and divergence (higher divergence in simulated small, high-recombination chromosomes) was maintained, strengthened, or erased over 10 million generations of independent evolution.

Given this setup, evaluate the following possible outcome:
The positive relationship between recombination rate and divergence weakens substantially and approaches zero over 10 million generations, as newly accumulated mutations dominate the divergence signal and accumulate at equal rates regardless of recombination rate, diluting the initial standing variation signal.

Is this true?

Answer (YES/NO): NO